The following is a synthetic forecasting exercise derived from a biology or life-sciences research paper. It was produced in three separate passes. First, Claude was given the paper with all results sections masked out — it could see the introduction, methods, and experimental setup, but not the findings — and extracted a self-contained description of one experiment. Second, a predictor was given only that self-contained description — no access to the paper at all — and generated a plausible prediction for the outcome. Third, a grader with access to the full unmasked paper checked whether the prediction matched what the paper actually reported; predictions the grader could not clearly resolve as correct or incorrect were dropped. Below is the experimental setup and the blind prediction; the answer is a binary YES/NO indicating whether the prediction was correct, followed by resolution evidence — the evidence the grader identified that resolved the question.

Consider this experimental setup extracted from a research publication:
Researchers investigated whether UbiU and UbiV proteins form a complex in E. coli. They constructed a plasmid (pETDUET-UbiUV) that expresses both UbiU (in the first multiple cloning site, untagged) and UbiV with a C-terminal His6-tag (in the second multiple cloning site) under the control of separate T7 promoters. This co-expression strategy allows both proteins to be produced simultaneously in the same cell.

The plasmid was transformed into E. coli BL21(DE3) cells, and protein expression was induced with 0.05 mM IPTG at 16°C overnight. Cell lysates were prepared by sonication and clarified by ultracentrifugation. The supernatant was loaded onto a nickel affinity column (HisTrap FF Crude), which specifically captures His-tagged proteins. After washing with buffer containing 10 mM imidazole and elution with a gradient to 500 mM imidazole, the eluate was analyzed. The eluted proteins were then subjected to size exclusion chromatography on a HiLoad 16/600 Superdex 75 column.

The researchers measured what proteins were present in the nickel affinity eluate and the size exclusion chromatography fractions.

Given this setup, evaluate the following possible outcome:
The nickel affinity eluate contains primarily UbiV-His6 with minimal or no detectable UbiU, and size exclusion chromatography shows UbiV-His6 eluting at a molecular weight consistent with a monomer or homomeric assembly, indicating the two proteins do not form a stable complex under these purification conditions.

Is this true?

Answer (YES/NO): NO